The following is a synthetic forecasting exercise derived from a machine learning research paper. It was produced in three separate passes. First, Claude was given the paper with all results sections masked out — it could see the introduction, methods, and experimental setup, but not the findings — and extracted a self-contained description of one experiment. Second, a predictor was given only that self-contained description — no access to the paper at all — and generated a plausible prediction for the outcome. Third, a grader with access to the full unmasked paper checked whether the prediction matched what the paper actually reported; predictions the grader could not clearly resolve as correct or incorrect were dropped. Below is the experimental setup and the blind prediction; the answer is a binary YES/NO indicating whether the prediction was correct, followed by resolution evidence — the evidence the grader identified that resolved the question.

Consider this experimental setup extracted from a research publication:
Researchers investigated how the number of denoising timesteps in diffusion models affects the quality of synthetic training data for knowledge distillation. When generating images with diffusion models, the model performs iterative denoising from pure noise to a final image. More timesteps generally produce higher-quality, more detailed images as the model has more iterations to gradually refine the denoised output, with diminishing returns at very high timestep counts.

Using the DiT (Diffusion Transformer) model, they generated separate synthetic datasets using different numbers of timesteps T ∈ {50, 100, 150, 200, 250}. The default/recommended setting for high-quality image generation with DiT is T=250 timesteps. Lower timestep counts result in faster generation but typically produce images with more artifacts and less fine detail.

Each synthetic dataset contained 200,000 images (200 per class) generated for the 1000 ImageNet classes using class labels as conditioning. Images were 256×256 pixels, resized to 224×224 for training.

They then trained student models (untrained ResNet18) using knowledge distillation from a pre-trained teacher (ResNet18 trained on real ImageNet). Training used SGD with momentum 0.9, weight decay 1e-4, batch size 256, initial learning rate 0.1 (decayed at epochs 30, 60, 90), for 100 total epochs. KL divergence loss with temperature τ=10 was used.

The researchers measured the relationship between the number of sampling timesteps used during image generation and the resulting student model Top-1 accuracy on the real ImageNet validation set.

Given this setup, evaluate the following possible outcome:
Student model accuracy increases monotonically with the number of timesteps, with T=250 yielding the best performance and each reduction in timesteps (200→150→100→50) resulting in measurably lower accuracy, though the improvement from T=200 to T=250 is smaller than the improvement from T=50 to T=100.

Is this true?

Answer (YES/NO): NO